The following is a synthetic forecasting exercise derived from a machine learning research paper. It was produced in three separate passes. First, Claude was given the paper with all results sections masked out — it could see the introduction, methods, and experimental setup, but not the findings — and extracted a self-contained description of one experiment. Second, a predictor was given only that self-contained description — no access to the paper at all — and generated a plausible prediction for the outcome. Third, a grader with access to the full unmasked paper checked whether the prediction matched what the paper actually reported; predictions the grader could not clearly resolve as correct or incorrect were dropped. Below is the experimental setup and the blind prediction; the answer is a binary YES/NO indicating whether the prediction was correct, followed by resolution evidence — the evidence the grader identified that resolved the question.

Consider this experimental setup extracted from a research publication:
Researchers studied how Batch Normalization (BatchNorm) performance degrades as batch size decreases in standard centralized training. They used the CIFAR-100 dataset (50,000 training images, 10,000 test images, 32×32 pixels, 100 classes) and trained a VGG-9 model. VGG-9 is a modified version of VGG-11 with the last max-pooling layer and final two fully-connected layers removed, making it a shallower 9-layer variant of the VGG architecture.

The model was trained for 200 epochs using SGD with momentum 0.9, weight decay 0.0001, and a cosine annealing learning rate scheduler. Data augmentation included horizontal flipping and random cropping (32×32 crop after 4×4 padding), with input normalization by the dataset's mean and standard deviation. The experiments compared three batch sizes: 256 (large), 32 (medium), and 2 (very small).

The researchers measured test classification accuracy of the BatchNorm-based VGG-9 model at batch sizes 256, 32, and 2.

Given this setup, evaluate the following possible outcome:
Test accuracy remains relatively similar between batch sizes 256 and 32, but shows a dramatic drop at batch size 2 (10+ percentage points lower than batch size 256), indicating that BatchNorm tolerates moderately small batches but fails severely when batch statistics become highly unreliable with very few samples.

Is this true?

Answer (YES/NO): NO